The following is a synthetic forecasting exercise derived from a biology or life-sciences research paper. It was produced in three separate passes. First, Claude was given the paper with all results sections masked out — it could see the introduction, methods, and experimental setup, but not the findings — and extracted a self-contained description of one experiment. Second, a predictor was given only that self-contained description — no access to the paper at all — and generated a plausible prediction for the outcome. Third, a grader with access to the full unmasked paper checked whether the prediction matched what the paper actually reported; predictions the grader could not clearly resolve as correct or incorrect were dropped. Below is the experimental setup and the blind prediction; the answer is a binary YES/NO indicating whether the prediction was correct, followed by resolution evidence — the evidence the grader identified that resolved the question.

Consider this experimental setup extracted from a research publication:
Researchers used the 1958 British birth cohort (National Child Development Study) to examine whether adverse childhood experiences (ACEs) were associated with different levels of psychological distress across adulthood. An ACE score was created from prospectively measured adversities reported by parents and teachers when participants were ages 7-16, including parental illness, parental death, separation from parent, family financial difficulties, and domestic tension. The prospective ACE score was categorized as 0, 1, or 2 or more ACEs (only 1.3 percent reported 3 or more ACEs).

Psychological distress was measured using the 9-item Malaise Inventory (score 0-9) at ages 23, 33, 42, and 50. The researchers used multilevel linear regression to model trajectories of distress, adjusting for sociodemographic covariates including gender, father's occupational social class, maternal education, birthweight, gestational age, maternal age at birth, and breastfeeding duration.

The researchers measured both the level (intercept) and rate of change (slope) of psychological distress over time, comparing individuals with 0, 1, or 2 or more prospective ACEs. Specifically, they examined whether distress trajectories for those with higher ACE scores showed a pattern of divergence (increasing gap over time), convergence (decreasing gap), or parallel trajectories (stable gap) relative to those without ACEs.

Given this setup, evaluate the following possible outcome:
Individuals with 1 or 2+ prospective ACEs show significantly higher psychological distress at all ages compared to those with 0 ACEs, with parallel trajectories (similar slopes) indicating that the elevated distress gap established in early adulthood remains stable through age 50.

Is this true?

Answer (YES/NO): NO